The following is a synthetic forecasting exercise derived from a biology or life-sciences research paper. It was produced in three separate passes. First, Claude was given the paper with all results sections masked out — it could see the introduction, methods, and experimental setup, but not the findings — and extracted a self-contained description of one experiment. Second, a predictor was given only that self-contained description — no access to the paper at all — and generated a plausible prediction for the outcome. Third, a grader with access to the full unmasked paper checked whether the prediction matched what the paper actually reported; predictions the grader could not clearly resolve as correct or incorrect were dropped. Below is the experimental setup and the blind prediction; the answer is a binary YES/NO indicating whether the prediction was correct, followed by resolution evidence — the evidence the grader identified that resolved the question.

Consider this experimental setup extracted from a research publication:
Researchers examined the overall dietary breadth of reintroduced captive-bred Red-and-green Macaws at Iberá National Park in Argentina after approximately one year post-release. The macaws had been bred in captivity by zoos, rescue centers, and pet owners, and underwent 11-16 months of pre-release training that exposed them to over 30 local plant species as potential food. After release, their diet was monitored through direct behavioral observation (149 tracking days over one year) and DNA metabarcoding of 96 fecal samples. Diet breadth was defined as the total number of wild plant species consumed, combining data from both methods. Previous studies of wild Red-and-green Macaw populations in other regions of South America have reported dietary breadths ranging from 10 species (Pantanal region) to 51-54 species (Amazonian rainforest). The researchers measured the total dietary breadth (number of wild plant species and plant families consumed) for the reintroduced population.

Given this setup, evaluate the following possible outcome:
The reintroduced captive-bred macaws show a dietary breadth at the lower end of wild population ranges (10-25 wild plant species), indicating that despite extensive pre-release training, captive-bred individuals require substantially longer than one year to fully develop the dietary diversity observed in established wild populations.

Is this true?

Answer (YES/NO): NO